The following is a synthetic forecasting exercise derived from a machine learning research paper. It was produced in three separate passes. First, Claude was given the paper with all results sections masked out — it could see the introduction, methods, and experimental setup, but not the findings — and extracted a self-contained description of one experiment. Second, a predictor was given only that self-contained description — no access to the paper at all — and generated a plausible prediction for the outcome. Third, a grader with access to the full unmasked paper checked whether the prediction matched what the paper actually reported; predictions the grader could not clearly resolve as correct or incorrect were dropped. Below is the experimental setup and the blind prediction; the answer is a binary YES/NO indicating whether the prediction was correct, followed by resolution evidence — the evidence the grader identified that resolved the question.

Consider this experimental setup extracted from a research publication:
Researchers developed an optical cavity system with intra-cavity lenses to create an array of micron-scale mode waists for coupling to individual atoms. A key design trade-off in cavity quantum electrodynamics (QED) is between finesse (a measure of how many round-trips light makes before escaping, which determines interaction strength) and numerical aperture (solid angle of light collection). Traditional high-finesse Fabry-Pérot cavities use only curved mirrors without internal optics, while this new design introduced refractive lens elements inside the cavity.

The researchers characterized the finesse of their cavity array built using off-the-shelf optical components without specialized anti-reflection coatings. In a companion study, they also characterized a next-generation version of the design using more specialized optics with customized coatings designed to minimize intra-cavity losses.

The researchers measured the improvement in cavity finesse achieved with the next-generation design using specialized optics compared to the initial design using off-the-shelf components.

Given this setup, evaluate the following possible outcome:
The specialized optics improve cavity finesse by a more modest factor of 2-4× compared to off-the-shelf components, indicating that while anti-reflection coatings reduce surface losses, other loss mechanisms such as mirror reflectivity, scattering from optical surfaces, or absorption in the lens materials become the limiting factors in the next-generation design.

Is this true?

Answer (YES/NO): NO